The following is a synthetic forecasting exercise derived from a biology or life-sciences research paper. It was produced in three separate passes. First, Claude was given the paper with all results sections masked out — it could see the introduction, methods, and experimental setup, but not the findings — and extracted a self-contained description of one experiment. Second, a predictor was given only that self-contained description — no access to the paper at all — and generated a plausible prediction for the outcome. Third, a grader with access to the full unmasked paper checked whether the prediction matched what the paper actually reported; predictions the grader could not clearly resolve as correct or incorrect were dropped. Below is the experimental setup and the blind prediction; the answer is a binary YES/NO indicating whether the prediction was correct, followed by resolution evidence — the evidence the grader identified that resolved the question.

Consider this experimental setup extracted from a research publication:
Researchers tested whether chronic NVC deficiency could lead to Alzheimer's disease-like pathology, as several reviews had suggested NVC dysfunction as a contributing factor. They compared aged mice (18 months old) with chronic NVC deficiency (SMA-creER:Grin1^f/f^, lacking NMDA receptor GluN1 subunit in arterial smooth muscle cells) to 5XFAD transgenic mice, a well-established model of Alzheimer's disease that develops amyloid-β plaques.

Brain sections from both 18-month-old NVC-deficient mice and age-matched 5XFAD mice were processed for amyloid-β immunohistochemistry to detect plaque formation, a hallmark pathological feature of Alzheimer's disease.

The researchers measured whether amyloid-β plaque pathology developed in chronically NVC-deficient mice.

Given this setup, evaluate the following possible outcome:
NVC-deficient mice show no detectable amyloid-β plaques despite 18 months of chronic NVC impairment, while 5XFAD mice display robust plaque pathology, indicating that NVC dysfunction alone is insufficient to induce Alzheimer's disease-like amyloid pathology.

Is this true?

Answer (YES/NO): YES